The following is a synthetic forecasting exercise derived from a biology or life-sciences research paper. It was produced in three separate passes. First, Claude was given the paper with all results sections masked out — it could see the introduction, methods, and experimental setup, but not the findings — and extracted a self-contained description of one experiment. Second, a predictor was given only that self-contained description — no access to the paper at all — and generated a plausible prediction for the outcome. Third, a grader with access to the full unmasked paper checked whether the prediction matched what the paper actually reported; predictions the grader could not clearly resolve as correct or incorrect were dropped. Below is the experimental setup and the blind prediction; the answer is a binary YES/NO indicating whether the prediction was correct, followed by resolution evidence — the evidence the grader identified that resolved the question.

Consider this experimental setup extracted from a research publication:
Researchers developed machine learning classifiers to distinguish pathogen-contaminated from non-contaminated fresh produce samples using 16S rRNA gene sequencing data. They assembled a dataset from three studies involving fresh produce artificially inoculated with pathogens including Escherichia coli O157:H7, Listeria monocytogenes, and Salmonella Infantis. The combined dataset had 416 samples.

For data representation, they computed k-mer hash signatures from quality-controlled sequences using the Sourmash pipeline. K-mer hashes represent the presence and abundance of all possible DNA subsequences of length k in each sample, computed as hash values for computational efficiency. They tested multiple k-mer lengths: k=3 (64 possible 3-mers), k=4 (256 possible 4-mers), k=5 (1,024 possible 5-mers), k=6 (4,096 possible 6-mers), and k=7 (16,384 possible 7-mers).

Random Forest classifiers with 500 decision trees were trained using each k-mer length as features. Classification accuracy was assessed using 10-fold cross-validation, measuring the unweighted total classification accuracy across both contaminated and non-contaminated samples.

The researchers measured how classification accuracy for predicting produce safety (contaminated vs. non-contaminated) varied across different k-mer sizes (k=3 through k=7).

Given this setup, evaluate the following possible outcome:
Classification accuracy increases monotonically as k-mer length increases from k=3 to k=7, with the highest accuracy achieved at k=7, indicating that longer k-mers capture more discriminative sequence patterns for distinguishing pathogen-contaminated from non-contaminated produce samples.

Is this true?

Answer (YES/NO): NO